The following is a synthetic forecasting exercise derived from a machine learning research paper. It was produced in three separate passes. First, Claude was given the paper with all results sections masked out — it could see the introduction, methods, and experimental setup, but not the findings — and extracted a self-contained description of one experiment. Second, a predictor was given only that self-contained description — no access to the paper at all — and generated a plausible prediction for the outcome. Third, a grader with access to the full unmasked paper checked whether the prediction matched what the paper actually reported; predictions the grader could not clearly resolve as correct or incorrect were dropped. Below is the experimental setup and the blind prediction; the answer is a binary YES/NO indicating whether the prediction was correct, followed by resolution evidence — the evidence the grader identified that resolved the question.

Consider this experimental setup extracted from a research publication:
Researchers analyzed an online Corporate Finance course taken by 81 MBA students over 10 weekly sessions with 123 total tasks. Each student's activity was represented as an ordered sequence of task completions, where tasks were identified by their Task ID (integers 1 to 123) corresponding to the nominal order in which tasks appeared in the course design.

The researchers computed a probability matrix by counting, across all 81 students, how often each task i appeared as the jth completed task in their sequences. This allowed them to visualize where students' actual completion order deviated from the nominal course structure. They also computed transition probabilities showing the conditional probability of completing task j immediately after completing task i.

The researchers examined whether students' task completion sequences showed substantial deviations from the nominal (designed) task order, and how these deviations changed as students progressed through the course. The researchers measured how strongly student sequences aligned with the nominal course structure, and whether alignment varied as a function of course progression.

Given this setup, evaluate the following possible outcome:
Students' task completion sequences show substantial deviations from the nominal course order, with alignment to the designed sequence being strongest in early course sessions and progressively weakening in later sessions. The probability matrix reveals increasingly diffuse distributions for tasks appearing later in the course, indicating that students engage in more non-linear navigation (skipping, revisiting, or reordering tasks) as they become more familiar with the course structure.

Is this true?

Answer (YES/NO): YES